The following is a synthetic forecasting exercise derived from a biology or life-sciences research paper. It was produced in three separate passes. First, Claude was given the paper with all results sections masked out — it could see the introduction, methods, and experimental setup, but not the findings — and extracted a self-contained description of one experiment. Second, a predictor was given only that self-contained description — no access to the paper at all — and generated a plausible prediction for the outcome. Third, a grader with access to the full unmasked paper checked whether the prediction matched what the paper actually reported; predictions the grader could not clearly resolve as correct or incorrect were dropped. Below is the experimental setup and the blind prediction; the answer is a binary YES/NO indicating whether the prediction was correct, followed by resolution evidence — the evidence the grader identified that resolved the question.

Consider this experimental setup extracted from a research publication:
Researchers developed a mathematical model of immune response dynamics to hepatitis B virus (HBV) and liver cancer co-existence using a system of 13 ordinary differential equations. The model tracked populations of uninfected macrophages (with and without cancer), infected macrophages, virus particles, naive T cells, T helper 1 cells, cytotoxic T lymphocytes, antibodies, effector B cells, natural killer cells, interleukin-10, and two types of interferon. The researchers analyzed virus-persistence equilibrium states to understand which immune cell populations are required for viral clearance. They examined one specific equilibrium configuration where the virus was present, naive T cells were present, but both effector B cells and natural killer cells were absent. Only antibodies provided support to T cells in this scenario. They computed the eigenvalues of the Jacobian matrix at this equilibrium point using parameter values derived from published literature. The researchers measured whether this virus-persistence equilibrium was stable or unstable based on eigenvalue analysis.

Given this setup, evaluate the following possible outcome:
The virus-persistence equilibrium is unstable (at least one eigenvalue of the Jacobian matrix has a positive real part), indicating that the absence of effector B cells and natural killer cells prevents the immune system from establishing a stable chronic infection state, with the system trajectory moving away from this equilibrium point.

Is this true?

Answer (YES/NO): YES